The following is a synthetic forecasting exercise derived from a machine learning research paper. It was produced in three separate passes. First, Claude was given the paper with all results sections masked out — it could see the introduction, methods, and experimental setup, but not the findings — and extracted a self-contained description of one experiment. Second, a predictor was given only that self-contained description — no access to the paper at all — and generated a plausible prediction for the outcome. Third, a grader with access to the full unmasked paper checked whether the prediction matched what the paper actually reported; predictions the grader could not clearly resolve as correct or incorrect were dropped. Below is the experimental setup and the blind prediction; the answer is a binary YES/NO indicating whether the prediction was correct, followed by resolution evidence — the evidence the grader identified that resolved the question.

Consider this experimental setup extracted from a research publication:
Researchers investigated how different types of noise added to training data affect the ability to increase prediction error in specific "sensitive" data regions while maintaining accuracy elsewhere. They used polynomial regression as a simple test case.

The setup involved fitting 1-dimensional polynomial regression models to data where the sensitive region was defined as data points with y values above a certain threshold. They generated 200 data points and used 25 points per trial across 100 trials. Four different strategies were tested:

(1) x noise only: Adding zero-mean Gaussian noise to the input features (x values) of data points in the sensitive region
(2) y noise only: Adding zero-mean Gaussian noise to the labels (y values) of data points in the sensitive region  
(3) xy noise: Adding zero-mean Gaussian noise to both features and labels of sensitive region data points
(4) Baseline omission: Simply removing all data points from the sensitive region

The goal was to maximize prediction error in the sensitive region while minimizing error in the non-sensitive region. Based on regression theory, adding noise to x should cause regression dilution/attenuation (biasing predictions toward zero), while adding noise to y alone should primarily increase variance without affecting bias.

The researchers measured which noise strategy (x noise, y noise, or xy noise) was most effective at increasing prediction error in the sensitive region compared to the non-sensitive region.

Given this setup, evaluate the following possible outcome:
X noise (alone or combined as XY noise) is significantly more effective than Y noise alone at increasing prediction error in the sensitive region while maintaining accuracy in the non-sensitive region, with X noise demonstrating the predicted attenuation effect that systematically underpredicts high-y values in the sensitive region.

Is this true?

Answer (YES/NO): YES